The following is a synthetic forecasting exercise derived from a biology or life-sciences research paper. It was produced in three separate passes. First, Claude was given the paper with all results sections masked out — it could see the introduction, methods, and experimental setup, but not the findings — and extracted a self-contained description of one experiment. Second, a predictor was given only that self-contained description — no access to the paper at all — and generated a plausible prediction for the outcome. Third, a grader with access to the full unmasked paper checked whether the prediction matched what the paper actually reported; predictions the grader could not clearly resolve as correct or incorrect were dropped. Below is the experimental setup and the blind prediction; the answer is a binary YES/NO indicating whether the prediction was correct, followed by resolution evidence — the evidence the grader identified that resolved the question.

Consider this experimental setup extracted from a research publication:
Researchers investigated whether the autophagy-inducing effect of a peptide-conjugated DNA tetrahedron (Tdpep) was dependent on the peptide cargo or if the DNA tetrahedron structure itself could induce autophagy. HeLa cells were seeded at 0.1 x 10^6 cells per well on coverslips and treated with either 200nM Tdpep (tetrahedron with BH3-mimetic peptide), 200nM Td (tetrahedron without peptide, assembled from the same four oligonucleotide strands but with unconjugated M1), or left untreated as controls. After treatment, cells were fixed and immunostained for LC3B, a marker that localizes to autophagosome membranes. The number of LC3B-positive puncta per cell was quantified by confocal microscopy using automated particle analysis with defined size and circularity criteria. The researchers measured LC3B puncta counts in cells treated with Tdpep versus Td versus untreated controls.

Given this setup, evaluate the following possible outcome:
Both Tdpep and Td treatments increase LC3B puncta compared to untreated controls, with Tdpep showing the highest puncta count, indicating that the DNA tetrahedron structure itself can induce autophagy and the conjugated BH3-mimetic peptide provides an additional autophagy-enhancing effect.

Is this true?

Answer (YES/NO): NO